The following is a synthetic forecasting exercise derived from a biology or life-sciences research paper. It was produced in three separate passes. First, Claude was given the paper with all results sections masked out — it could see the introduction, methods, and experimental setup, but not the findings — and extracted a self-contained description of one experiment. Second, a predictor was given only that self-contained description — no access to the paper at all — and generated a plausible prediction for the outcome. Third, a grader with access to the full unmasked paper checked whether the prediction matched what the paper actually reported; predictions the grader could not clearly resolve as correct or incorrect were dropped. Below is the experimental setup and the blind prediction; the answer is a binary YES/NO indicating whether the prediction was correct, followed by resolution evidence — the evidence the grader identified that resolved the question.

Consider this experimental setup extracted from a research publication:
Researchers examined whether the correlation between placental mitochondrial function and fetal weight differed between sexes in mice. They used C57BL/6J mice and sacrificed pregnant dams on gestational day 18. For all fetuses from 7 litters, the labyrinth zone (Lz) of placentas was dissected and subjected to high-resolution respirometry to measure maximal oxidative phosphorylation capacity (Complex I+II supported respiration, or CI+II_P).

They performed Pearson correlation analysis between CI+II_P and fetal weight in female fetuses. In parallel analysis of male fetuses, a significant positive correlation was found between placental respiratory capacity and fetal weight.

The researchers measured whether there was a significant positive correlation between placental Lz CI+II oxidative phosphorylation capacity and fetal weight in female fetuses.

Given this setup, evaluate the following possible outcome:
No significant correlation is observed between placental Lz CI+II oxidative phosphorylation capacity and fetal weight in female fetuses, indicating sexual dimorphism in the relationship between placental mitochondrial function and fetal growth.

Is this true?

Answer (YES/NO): NO